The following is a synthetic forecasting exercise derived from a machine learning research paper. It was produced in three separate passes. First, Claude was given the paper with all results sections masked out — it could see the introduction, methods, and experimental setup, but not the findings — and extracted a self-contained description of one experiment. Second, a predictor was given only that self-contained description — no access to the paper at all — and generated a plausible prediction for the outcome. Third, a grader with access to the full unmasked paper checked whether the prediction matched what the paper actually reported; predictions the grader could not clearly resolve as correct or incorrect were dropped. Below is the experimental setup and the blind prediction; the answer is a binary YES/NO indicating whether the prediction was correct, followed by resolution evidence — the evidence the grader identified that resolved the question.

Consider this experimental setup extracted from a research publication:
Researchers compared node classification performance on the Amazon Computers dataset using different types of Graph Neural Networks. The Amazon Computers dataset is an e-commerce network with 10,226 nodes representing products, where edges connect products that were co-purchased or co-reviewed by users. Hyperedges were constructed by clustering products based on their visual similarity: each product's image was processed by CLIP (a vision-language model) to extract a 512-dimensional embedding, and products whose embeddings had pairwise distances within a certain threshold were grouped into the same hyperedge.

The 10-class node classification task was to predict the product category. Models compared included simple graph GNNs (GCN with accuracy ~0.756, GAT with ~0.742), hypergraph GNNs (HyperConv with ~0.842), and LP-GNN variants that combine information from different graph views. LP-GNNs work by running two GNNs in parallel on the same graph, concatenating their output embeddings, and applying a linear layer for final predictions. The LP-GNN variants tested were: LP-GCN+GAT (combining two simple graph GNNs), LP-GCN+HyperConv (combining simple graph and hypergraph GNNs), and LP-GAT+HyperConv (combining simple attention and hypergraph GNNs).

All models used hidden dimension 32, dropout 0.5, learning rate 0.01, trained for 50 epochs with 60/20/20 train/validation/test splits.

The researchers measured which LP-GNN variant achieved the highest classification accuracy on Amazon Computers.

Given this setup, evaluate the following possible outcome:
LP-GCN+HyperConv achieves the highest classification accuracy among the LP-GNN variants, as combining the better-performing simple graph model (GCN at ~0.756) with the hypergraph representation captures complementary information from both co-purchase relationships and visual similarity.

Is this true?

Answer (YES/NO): NO